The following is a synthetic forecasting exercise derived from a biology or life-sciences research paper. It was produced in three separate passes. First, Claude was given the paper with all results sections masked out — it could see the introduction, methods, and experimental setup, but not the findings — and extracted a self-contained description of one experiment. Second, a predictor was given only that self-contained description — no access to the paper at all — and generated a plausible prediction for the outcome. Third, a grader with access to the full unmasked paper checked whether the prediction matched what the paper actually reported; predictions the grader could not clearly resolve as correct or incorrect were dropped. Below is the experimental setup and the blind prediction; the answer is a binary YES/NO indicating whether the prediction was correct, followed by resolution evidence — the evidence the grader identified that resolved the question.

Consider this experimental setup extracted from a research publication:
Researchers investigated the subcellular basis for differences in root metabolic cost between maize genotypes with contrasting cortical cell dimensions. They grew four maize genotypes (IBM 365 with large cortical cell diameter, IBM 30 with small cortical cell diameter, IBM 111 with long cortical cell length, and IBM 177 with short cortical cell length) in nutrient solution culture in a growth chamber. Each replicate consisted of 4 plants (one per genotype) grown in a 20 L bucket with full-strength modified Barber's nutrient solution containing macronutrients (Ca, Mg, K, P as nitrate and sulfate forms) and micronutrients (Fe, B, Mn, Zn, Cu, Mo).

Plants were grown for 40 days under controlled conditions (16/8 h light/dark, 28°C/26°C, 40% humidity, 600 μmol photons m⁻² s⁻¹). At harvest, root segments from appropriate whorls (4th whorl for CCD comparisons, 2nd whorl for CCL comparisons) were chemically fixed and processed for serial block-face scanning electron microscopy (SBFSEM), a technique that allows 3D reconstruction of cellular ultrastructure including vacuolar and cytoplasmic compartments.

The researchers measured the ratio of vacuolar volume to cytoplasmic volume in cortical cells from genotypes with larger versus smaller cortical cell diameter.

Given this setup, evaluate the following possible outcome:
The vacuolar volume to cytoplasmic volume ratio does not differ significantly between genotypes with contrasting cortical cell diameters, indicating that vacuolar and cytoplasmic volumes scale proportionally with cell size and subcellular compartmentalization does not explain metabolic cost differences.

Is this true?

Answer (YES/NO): NO